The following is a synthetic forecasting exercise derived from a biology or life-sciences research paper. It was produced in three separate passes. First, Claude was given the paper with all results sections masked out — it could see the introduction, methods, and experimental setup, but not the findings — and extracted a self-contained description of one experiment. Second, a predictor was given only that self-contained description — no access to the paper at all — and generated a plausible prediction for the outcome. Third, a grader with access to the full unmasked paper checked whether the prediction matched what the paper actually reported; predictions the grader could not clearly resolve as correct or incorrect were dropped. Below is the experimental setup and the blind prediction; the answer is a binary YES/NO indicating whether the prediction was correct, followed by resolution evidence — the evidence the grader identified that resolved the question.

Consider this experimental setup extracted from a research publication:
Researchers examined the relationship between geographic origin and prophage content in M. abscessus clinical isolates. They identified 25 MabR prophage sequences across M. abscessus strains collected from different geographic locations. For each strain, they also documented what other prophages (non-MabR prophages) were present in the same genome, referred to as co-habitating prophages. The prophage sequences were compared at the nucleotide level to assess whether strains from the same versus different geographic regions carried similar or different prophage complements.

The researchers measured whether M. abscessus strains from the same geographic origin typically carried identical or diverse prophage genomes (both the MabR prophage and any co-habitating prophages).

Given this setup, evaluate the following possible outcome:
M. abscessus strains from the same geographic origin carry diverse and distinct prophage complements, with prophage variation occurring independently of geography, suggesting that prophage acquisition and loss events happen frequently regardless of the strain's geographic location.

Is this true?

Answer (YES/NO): NO